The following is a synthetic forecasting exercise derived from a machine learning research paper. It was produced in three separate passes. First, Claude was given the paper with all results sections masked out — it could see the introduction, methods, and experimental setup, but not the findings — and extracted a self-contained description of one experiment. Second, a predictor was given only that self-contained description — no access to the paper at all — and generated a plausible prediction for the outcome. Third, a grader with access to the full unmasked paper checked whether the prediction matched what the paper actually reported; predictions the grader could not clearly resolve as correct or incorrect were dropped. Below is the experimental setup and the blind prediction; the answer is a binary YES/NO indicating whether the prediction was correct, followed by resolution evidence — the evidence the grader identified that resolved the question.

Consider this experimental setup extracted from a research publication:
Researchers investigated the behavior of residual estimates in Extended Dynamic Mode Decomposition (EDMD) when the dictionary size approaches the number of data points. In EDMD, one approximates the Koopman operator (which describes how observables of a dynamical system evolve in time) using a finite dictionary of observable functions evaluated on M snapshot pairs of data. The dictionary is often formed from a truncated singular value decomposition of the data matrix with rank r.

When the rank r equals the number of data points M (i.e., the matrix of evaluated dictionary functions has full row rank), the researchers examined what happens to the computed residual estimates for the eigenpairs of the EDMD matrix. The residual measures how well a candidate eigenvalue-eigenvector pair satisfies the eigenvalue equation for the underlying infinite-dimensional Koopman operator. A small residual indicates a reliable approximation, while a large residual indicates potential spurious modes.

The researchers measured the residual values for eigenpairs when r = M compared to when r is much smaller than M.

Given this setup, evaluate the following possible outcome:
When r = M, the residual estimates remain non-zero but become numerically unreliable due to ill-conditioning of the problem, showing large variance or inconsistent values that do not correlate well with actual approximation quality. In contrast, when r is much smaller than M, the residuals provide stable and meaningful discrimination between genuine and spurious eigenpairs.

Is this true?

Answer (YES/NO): NO